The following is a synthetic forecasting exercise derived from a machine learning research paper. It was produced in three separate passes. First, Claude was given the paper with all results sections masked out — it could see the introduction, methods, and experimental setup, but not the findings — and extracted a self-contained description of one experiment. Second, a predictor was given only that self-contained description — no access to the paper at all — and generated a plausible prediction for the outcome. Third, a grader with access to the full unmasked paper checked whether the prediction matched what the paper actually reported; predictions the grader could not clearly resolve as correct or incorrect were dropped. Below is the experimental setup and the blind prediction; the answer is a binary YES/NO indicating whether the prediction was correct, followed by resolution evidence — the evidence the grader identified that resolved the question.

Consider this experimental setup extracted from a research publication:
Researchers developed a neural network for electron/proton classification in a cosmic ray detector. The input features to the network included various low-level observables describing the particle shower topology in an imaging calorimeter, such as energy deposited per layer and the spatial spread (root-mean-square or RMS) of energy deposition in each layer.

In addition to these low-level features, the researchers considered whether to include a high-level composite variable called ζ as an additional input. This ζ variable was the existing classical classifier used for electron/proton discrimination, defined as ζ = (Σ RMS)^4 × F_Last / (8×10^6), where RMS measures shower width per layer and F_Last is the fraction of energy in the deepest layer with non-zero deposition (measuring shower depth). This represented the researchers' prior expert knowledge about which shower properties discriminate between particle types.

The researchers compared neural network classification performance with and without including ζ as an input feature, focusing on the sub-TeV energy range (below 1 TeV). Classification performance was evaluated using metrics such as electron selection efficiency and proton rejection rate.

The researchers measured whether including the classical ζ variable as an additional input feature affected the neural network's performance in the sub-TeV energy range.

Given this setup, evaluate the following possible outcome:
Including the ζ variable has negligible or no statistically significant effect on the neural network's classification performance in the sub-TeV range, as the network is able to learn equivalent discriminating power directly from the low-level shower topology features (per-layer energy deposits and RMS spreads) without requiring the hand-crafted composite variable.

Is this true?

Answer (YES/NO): NO